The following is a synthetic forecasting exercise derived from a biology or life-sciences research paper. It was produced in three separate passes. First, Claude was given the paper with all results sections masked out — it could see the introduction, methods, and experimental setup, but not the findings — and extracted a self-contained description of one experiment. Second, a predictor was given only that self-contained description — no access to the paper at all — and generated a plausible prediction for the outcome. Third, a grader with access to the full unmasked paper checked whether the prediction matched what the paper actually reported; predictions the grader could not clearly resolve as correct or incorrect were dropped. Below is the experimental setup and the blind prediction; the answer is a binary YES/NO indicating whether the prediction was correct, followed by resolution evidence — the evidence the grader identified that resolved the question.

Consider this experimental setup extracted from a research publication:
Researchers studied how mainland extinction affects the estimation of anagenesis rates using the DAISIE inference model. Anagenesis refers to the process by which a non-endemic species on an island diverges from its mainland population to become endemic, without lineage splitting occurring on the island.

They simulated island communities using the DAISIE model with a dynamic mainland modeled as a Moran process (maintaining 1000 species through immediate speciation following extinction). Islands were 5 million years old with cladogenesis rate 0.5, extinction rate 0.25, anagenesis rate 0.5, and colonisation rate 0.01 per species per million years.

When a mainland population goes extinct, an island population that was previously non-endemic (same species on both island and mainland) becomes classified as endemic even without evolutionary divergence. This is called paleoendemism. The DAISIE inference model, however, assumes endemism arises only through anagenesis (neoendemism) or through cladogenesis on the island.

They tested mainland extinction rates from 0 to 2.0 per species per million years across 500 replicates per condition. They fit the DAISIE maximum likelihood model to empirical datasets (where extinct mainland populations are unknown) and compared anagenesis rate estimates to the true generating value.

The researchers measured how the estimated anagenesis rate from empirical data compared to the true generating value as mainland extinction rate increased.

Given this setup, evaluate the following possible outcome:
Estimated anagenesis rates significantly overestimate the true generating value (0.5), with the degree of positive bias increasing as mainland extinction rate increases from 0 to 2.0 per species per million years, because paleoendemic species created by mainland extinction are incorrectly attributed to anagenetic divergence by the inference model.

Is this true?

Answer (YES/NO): YES